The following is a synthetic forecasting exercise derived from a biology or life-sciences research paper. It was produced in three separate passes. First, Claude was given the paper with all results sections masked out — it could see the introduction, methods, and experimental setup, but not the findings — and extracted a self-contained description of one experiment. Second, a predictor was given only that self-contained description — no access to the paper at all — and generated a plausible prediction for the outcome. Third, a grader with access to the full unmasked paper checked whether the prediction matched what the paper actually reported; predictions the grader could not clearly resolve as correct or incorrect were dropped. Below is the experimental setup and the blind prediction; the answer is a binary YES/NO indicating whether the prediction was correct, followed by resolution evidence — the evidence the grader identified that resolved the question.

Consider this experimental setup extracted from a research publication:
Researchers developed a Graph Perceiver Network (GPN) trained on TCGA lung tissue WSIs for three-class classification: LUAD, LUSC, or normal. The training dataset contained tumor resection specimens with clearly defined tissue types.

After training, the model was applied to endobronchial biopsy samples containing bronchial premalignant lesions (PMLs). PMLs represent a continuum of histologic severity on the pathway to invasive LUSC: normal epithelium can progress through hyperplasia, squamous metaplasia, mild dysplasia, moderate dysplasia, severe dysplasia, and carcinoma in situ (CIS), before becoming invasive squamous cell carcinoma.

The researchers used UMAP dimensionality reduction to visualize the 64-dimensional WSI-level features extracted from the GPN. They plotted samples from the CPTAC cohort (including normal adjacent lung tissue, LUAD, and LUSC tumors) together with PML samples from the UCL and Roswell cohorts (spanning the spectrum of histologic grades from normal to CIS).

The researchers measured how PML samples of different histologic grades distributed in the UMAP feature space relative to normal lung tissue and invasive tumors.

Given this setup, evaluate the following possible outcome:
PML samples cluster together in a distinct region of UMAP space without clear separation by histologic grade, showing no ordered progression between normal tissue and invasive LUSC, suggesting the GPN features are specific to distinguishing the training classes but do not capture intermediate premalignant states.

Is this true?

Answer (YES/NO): NO